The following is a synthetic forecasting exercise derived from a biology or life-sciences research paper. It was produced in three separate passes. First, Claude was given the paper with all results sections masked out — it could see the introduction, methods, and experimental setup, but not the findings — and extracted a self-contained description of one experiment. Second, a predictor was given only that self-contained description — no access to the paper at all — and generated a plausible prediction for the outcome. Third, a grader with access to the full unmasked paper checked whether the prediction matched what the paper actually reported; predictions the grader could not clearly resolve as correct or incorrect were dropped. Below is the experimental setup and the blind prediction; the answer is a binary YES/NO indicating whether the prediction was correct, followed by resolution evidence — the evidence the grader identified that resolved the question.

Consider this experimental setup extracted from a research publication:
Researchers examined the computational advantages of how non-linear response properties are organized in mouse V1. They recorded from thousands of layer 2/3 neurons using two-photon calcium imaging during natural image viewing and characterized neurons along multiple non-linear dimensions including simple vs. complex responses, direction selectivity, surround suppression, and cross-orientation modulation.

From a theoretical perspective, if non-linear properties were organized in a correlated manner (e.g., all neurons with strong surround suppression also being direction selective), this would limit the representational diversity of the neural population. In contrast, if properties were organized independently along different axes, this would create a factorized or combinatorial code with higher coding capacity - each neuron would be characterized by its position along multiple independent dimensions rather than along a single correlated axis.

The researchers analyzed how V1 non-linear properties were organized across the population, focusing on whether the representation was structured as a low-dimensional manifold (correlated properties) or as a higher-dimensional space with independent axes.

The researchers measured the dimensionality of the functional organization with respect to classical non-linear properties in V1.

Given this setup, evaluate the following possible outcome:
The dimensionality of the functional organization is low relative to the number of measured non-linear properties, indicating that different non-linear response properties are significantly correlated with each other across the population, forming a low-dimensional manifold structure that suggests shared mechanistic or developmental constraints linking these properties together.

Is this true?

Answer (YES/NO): NO